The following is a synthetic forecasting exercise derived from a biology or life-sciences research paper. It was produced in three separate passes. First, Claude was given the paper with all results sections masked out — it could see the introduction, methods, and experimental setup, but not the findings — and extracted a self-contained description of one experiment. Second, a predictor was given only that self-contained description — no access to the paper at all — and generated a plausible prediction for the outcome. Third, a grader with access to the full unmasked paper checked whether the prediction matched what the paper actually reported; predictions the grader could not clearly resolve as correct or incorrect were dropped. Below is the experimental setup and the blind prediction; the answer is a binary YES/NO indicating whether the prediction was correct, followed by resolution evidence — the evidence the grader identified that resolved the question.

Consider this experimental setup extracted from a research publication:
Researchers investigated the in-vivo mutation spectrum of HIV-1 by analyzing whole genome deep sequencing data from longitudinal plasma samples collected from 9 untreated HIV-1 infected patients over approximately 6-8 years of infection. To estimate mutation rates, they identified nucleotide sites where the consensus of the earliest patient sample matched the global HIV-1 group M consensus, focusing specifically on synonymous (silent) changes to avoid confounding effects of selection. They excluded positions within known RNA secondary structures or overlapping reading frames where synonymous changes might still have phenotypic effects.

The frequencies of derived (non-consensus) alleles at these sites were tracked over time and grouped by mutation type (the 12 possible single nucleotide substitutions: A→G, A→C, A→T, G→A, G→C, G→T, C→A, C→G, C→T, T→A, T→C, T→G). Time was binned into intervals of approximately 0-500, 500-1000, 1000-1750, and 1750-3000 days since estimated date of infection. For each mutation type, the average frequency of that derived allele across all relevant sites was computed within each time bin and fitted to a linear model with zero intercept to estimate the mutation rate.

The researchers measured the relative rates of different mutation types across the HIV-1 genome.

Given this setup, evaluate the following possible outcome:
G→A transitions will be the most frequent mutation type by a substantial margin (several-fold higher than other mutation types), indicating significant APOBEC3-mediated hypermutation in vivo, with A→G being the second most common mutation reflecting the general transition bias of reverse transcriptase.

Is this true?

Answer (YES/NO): NO